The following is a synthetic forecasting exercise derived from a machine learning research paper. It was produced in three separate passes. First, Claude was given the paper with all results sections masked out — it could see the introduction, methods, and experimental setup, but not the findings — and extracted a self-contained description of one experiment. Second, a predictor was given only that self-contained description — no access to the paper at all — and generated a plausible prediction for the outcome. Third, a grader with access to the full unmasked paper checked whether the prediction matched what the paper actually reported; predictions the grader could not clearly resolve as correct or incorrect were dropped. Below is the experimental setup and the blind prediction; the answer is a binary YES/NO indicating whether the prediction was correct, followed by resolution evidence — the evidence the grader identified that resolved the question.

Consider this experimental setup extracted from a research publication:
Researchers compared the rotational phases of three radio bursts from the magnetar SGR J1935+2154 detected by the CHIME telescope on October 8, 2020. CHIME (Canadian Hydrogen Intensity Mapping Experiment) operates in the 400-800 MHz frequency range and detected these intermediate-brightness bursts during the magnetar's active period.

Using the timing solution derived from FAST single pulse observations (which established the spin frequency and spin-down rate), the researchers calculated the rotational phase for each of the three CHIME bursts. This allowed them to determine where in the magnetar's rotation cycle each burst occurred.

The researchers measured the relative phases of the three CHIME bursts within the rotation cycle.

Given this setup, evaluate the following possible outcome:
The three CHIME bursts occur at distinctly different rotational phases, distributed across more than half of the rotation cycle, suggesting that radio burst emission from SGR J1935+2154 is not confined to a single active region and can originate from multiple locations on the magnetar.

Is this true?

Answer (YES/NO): YES